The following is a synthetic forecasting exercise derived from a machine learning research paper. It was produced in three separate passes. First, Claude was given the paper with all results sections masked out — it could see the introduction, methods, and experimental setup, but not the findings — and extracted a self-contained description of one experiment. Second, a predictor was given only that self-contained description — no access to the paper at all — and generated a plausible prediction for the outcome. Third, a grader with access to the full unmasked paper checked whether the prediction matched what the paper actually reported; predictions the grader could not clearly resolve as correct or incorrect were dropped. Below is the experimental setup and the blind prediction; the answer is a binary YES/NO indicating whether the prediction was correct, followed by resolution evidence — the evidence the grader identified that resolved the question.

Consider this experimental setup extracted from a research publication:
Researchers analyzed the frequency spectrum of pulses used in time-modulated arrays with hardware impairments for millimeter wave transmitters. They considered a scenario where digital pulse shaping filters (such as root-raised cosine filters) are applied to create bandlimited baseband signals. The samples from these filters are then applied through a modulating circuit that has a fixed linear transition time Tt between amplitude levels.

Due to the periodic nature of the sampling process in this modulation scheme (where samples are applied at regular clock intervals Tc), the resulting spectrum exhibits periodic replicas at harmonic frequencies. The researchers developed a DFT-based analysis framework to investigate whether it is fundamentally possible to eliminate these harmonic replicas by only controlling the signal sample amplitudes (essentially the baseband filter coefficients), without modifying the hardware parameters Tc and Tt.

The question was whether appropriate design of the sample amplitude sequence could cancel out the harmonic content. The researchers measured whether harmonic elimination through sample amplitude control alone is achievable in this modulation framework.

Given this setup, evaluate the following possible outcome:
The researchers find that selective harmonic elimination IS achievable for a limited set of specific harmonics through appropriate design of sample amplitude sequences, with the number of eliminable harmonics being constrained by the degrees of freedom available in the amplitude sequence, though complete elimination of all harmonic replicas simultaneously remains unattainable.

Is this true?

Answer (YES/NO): NO